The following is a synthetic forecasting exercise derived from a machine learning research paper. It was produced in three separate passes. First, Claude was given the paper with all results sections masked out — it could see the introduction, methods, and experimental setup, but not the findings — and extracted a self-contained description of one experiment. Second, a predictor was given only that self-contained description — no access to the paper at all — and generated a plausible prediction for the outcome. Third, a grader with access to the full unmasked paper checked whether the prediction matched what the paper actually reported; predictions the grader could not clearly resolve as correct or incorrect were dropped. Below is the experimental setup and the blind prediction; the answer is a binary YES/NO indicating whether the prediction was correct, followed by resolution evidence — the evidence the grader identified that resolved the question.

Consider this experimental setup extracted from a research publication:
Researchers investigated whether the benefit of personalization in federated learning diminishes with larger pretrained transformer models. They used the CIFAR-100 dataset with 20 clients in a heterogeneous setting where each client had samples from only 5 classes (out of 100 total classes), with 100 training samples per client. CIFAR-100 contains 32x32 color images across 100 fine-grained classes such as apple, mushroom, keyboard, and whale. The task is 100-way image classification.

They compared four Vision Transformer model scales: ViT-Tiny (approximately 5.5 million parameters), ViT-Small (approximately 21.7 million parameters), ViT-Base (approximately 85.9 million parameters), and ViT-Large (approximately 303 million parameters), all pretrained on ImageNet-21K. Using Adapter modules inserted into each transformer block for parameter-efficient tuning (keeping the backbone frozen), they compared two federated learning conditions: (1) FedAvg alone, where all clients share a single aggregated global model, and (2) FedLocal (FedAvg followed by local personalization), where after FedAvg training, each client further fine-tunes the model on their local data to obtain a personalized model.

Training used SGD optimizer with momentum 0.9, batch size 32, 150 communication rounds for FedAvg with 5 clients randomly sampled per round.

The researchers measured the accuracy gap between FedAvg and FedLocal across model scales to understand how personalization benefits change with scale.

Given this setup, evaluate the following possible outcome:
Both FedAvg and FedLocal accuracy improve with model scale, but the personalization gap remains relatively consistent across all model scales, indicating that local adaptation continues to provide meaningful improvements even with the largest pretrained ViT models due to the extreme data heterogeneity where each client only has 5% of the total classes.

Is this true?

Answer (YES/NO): NO